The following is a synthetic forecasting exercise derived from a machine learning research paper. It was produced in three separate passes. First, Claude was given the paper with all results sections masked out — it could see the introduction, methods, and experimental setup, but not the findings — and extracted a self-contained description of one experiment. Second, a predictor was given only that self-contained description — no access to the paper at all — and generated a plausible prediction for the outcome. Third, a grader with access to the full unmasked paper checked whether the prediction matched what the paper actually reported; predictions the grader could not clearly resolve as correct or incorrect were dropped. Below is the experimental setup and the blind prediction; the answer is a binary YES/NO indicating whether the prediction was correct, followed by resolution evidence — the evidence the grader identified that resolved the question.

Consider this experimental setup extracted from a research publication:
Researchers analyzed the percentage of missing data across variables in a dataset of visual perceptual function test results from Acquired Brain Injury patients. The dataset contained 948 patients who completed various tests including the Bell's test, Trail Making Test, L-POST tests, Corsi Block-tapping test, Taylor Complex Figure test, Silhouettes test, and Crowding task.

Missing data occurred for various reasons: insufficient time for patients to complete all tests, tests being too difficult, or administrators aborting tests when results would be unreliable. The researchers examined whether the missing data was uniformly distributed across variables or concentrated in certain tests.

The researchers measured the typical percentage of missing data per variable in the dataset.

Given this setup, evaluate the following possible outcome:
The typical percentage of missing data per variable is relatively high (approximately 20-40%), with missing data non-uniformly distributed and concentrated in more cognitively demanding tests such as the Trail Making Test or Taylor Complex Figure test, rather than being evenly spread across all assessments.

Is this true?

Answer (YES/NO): NO